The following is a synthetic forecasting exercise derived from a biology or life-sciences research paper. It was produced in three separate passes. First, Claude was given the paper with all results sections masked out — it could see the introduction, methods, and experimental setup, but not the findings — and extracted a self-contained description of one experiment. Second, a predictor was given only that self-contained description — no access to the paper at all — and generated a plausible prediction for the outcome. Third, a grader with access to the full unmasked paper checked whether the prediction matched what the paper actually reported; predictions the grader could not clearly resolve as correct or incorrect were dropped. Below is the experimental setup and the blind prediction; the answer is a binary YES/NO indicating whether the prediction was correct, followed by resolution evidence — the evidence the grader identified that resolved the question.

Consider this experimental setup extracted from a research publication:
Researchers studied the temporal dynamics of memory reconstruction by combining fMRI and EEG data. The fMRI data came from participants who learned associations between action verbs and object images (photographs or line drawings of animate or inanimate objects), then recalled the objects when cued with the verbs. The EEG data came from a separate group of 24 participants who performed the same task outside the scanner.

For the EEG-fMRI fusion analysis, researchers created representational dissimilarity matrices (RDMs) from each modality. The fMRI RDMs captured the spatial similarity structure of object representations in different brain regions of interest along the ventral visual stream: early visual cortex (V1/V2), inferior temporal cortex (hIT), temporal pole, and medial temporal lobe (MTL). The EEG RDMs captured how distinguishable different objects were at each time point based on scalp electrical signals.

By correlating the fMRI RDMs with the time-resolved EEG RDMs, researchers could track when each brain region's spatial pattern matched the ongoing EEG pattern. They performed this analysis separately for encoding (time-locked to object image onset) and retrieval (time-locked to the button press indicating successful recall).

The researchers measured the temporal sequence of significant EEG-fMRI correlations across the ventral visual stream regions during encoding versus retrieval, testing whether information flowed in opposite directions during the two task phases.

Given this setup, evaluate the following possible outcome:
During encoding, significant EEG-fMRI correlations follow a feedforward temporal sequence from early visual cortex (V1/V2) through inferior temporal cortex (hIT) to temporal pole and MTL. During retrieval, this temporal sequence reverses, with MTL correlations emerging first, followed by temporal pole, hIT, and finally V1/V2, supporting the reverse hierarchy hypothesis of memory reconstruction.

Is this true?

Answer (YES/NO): NO